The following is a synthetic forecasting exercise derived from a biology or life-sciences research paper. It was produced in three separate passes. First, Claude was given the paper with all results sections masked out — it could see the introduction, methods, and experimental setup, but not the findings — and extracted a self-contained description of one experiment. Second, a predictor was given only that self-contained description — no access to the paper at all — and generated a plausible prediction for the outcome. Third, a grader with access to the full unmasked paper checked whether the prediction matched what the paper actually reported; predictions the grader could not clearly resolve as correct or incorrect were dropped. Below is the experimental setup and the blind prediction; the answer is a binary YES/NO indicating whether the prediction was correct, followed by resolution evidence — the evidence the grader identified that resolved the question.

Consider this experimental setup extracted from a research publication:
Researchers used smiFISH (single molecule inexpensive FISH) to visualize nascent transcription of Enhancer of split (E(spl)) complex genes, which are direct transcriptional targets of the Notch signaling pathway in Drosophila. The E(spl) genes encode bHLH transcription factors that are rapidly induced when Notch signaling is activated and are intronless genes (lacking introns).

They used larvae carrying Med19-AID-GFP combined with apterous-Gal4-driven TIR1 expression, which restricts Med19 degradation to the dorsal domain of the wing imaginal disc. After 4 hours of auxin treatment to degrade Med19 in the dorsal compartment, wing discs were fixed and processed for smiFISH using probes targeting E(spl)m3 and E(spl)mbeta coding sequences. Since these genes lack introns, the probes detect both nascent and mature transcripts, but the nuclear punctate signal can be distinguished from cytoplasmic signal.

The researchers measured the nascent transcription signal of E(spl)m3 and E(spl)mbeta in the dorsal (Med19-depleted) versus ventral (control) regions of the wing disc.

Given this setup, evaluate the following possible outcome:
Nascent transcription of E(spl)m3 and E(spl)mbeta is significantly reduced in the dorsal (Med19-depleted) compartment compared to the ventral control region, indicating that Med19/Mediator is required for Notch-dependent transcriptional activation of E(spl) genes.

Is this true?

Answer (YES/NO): YES